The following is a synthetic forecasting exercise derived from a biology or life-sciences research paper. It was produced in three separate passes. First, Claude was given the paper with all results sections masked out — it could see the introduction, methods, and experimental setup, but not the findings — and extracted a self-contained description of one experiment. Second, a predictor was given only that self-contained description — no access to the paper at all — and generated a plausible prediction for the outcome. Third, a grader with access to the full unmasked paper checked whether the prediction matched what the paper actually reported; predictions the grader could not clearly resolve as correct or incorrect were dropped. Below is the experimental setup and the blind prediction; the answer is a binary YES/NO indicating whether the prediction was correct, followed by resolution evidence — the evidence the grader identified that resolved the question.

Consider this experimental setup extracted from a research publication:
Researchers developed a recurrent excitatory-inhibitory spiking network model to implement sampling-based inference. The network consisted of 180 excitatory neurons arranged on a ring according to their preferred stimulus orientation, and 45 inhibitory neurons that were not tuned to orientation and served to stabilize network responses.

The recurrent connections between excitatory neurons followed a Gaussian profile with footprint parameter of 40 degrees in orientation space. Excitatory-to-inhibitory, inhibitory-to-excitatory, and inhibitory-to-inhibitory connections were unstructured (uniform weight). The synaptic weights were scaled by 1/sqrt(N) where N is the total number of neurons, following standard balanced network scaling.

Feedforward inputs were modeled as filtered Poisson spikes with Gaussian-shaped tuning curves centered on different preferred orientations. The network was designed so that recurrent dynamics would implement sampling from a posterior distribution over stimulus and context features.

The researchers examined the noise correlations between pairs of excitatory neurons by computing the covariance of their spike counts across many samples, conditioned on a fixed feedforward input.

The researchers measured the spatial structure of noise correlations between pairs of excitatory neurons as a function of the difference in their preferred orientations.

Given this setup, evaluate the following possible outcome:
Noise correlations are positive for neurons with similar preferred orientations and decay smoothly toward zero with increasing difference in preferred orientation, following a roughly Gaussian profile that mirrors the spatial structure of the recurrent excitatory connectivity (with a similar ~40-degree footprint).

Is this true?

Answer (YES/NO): NO